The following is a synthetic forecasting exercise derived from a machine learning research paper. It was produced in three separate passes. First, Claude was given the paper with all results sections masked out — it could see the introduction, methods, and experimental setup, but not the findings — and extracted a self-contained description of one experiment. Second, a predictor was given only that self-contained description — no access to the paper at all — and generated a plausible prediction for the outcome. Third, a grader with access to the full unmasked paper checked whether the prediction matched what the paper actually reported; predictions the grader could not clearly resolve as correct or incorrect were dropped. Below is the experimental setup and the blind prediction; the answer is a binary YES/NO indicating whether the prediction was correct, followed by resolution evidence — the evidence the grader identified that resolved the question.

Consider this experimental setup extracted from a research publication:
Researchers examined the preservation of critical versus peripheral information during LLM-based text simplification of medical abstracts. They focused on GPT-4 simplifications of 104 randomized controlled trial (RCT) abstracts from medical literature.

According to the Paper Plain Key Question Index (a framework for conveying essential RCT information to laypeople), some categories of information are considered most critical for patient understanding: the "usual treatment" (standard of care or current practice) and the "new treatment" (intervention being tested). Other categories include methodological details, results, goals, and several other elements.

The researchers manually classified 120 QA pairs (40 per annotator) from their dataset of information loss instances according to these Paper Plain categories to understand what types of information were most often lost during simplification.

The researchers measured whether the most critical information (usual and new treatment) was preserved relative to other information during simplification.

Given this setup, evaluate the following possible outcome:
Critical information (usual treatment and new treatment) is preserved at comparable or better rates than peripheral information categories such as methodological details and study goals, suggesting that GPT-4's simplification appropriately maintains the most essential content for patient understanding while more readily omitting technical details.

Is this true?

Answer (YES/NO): YES